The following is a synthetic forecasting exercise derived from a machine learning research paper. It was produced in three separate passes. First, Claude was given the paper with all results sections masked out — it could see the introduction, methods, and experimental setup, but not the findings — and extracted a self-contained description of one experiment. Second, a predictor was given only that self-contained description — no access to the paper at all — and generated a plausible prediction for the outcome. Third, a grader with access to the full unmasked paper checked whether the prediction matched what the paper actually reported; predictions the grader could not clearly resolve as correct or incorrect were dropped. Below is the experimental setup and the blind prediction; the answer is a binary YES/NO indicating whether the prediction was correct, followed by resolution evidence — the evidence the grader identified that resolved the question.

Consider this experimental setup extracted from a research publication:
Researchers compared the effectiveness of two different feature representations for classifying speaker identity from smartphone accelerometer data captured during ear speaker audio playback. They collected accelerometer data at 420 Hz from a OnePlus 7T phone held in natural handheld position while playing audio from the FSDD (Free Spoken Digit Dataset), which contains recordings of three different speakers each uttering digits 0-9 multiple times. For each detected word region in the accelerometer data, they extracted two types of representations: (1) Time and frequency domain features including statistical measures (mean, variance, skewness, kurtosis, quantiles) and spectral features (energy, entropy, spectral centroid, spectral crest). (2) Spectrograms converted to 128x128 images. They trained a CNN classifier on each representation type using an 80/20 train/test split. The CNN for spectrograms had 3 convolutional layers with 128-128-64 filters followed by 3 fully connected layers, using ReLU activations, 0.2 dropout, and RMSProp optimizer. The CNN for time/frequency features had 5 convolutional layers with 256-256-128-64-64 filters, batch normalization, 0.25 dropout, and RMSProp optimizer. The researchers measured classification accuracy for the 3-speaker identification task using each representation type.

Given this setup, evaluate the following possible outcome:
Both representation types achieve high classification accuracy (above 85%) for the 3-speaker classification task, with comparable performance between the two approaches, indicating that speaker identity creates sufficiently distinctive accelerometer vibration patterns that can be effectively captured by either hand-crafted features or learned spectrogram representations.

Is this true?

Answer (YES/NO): NO